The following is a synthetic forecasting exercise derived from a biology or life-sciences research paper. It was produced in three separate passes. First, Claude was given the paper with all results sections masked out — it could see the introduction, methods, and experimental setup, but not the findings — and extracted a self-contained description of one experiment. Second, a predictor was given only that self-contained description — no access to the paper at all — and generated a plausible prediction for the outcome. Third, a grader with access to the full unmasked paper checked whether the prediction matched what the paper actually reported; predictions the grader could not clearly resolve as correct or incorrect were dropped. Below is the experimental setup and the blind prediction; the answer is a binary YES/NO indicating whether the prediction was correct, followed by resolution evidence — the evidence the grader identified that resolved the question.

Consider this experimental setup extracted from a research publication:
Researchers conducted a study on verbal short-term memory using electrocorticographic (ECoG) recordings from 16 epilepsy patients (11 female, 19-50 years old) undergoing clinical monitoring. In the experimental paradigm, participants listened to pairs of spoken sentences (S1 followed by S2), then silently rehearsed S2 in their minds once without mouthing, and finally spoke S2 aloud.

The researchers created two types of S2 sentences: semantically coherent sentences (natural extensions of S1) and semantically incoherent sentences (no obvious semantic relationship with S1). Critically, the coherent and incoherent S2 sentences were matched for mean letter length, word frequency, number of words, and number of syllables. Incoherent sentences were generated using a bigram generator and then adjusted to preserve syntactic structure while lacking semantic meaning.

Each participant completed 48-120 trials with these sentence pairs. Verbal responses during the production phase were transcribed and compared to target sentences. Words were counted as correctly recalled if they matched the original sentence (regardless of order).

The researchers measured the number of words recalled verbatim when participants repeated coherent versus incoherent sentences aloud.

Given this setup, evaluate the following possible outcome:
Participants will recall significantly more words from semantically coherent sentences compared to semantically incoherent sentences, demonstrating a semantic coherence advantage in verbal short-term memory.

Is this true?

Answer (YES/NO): YES